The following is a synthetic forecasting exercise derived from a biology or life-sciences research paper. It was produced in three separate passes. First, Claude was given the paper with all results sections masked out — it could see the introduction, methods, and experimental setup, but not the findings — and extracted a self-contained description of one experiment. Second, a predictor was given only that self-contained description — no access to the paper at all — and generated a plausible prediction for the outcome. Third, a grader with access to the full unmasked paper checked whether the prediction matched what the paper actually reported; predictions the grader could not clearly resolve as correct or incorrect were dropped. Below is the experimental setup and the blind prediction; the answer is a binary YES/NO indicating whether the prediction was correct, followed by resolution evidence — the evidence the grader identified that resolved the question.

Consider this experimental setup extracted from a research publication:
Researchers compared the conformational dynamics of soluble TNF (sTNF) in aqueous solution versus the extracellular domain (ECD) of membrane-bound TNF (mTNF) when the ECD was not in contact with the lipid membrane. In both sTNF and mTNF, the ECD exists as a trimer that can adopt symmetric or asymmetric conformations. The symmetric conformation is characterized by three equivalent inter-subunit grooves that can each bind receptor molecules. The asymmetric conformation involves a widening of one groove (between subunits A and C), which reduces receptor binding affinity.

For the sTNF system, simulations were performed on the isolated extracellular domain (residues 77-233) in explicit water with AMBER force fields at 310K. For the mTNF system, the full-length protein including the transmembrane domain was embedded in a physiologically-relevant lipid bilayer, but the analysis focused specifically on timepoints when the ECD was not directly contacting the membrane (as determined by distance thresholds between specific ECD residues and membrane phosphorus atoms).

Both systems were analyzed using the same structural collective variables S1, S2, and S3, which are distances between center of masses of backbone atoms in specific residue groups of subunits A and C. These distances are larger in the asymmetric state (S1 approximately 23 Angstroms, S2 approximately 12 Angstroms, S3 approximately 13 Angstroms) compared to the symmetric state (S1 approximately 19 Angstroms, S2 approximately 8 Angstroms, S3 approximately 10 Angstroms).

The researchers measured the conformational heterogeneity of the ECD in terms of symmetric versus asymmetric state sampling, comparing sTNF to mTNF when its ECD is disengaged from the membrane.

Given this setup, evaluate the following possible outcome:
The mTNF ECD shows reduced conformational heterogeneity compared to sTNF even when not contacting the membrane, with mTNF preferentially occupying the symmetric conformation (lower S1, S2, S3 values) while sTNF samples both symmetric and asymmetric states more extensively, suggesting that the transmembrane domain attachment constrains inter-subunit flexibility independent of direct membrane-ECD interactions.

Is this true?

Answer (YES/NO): NO